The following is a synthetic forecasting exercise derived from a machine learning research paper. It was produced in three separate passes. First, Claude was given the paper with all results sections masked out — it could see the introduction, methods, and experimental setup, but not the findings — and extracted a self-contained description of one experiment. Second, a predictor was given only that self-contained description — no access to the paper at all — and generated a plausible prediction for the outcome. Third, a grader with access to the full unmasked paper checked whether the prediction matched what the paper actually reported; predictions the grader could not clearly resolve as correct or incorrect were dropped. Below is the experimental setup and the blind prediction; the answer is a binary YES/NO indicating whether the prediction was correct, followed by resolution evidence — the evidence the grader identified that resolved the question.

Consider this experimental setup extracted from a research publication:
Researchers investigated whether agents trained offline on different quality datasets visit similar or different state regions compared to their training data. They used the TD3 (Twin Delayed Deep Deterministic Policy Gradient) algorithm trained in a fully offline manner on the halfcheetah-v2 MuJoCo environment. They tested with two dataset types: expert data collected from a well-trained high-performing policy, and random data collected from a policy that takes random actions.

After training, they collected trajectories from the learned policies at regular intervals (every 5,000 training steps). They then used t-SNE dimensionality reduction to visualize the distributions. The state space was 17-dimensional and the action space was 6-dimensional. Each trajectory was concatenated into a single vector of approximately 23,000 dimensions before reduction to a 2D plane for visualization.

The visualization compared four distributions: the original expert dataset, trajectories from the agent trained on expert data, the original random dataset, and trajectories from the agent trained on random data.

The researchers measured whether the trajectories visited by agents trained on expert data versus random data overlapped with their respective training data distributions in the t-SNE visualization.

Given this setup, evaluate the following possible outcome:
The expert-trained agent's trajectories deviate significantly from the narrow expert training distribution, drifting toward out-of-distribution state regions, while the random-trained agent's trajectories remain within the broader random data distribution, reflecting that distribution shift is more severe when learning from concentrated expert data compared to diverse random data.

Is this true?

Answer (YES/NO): YES